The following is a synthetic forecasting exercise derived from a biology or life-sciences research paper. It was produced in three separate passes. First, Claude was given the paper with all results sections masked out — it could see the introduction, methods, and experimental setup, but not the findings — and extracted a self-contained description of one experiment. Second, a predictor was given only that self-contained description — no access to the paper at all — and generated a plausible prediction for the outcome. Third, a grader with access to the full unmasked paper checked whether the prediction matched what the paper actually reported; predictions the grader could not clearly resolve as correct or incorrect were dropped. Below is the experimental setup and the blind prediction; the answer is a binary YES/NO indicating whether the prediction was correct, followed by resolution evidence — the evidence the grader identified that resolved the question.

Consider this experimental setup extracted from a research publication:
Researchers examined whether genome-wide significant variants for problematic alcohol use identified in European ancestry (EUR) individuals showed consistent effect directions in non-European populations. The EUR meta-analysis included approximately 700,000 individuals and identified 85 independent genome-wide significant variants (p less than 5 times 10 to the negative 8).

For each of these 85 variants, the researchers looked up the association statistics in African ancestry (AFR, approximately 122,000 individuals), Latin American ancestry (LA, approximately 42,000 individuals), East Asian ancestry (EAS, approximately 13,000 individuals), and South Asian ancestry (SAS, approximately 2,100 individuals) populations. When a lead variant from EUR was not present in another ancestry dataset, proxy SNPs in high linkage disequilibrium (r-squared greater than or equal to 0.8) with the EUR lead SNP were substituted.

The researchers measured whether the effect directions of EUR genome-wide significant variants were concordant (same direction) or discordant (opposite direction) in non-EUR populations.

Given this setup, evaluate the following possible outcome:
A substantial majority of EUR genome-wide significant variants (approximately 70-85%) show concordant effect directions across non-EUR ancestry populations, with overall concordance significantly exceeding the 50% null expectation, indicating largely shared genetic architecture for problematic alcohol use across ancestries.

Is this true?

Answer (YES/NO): YES